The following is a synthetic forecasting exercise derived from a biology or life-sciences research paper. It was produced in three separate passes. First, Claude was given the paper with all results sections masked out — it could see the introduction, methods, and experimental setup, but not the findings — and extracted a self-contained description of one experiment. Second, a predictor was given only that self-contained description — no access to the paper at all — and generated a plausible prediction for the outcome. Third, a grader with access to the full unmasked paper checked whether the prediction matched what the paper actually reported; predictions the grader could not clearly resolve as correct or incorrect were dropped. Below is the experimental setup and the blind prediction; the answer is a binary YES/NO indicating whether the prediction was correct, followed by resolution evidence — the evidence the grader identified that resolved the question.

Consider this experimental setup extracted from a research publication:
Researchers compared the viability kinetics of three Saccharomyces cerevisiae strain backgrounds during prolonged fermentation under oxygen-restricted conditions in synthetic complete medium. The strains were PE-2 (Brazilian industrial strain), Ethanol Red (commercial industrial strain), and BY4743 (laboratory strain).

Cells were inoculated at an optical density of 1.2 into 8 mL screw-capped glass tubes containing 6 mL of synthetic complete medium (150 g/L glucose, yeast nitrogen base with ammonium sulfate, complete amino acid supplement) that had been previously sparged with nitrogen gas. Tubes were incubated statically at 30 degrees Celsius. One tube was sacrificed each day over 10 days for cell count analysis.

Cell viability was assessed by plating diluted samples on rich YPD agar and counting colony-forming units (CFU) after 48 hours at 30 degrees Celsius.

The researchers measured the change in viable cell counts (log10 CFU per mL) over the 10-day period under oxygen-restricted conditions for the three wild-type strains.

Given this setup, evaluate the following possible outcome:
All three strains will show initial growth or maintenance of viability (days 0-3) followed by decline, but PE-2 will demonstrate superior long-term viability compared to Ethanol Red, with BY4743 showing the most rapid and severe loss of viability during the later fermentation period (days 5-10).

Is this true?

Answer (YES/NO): NO